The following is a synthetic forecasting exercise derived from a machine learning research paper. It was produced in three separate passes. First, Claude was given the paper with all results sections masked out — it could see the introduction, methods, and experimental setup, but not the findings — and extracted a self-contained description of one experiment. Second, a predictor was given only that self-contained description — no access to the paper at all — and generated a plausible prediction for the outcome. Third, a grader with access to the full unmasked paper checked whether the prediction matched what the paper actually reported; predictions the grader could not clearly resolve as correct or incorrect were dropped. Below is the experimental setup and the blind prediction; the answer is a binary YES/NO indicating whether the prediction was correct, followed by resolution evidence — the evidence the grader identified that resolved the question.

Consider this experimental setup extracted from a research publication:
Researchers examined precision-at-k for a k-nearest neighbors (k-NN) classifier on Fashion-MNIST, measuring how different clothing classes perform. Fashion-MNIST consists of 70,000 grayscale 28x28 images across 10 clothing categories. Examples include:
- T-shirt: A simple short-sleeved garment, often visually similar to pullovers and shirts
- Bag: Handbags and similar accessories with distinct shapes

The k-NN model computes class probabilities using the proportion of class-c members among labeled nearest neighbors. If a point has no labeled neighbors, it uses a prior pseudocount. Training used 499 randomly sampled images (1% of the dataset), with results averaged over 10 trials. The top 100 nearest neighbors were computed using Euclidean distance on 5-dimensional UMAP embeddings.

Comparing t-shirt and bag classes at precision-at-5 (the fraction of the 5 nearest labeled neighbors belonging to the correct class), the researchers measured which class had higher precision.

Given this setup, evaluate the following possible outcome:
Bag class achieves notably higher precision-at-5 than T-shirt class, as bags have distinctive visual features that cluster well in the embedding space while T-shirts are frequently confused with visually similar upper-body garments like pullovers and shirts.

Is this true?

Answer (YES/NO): YES